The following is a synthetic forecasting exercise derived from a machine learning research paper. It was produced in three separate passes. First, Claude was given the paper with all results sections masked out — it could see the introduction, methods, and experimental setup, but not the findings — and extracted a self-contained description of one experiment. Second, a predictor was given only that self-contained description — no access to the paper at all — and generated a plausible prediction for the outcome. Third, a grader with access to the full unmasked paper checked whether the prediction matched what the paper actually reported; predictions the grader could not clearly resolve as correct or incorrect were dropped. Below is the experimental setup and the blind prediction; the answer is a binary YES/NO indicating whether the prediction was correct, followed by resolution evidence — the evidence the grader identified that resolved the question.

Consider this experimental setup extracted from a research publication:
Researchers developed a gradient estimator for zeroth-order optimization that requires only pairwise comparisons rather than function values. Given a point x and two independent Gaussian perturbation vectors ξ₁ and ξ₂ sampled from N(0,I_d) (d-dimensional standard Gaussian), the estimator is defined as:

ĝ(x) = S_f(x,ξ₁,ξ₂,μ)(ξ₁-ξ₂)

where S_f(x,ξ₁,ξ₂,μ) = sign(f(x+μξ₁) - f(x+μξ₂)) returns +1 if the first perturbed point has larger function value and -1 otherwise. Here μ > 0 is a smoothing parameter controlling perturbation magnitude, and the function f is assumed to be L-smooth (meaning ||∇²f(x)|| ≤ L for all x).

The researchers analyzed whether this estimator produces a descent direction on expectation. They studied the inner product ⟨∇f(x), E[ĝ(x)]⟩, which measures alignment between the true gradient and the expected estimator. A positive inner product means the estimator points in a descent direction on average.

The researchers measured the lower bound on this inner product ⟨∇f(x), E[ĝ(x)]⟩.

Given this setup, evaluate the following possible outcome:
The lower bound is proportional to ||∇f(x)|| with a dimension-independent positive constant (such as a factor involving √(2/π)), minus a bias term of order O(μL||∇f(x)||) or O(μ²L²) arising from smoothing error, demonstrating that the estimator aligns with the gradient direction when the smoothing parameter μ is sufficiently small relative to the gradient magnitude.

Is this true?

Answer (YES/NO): NO